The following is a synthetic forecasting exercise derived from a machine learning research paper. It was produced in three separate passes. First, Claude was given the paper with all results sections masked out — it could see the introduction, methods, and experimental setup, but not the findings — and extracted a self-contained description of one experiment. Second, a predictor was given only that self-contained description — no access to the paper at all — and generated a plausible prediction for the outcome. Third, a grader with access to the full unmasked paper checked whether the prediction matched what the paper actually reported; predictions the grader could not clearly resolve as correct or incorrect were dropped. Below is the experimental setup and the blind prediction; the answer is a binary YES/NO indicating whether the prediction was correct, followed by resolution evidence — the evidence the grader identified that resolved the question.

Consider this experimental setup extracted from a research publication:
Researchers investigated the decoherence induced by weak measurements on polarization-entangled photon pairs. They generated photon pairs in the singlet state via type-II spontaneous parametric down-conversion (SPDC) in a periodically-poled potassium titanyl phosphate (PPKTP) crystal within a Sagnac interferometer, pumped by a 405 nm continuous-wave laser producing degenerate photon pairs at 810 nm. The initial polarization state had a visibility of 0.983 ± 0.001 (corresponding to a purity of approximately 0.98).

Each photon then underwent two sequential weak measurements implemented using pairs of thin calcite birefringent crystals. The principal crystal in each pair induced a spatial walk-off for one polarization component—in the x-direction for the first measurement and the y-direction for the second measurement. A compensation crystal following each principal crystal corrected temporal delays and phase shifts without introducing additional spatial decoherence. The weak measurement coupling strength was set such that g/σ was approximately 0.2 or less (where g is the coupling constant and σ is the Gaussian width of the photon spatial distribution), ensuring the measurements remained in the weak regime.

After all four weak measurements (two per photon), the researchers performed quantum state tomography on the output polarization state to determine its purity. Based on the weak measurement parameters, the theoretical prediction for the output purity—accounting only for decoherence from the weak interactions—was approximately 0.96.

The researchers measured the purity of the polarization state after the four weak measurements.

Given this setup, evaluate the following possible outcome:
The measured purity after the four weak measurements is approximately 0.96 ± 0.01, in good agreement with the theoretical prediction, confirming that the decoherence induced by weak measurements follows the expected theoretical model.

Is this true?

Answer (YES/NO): NO